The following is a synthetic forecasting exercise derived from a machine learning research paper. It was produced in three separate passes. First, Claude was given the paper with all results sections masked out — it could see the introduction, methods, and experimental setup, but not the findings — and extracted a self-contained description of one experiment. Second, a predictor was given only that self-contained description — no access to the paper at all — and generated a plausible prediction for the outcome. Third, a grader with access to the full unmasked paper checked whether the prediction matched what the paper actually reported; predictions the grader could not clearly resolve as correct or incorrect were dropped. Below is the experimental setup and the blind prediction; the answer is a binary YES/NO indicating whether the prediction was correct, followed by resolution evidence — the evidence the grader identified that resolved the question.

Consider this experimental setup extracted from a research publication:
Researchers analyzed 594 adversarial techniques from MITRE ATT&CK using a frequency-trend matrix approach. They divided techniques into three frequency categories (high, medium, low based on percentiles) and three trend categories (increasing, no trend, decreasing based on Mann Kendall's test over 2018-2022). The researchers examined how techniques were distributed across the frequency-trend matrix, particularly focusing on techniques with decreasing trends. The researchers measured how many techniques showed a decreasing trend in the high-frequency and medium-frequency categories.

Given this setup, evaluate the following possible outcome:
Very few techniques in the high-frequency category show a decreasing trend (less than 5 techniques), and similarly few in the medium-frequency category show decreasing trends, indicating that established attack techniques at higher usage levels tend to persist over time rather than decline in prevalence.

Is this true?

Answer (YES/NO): YES